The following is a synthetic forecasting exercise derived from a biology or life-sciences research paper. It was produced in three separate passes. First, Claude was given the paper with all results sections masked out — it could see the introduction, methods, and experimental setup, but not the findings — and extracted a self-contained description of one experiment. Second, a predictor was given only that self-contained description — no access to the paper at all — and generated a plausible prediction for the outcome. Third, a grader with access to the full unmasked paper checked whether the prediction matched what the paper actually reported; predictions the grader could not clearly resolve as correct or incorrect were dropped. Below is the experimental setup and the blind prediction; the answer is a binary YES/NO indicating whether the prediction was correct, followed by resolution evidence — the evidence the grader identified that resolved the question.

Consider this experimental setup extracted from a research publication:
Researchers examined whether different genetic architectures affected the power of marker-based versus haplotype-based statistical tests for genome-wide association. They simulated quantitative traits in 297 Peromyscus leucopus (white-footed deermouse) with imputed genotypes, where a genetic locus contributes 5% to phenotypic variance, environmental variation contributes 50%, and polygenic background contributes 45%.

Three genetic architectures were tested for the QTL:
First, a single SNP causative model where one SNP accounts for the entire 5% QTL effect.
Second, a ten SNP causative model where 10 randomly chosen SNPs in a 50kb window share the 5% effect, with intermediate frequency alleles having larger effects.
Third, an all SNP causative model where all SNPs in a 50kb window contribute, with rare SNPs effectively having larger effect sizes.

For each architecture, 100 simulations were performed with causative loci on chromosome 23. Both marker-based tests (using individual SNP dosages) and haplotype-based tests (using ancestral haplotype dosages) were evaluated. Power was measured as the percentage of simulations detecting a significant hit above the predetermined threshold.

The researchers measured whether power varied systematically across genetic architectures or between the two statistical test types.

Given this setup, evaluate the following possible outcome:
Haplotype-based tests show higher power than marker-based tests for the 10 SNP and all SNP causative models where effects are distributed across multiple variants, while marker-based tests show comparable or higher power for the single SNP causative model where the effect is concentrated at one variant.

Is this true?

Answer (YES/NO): NO